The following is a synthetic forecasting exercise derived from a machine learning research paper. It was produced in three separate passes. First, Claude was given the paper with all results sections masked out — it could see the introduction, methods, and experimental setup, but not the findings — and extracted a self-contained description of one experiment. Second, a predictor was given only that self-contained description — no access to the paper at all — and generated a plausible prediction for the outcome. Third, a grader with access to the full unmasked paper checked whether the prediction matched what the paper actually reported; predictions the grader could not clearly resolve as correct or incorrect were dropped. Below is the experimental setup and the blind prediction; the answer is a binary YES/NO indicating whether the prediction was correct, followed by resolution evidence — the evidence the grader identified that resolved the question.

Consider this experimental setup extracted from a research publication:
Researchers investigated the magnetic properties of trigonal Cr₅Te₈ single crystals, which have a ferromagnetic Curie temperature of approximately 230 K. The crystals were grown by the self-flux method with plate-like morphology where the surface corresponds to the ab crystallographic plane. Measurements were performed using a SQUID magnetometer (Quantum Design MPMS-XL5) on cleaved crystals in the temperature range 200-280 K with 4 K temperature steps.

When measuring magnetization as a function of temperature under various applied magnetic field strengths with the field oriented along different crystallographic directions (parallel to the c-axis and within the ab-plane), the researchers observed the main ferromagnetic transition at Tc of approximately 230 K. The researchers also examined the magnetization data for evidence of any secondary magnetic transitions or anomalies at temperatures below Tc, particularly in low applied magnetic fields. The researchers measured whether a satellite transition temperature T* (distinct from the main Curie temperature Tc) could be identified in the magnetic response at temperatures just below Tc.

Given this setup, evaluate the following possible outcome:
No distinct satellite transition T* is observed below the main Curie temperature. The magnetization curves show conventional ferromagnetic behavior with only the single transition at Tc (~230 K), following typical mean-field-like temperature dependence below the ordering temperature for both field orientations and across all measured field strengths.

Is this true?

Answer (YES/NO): NO